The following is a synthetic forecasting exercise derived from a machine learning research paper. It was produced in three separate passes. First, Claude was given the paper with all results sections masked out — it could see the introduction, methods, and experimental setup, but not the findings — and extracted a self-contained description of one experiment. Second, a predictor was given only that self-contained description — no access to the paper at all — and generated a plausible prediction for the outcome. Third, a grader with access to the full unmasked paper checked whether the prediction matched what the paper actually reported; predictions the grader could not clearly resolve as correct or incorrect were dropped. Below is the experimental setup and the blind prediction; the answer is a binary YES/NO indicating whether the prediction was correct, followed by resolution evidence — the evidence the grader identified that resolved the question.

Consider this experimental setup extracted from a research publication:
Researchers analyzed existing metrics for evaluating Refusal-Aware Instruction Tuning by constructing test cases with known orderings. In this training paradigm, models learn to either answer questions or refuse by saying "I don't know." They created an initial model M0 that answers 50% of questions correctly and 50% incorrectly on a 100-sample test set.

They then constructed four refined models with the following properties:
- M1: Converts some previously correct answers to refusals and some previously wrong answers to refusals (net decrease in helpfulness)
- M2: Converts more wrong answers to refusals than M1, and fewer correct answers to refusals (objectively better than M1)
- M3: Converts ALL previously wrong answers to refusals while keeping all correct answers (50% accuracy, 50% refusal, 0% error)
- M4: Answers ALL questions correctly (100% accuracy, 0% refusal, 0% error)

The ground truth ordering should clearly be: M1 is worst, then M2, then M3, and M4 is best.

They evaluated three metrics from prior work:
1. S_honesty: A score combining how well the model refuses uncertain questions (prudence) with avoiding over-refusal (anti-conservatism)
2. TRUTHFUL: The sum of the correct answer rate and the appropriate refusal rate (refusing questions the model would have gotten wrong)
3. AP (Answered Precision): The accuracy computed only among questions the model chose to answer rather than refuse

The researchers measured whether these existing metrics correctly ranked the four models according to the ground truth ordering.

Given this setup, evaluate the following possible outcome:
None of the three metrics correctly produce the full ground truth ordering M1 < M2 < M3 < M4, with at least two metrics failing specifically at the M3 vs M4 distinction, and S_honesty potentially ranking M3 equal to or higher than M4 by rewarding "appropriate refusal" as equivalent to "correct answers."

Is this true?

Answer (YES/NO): YES